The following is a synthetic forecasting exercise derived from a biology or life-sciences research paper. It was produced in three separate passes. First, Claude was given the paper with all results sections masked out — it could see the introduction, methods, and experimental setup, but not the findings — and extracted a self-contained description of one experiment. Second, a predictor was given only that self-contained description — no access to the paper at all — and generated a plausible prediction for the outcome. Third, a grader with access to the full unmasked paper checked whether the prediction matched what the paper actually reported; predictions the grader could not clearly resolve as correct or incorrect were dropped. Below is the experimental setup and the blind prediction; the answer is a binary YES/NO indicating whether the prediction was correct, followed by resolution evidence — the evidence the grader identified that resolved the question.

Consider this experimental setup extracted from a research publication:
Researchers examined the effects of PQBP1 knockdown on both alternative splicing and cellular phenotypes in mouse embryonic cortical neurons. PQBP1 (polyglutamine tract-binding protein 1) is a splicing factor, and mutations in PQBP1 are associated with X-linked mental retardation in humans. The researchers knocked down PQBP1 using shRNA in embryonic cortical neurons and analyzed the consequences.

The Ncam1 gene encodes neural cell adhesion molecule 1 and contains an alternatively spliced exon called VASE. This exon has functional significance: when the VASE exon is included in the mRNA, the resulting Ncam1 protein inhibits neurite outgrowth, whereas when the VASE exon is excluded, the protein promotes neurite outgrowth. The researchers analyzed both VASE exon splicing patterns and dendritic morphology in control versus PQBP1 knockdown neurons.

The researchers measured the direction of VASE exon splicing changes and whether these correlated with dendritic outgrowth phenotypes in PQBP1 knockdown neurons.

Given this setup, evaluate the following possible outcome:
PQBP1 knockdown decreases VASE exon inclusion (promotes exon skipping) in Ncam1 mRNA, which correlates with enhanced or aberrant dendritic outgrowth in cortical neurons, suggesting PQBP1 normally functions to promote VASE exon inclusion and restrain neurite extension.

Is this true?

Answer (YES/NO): NO